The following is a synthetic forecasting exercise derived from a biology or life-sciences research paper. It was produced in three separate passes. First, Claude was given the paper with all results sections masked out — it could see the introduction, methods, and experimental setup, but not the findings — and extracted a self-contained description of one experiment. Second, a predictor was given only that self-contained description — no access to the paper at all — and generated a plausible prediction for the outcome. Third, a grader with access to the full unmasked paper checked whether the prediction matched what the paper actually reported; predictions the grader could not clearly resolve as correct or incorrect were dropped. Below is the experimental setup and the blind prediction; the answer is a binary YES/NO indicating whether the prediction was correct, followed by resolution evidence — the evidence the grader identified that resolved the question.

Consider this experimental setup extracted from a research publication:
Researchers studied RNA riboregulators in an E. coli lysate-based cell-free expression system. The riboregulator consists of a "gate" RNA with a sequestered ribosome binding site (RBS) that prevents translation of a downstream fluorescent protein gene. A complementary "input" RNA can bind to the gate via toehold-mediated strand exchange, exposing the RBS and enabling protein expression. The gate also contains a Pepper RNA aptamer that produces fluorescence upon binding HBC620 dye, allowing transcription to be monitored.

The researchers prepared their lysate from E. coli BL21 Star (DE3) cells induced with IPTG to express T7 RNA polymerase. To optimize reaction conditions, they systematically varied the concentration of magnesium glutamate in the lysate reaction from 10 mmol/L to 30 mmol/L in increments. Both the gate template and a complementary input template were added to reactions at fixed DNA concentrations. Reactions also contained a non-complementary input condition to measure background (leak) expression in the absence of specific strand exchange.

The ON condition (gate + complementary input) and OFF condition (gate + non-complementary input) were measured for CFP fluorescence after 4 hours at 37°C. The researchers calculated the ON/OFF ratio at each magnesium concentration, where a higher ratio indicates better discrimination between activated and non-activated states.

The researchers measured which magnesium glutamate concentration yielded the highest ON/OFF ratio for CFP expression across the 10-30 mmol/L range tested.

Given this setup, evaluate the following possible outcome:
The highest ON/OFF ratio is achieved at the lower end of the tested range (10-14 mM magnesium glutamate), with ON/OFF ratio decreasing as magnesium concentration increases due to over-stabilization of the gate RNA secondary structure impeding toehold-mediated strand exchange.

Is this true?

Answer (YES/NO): NO